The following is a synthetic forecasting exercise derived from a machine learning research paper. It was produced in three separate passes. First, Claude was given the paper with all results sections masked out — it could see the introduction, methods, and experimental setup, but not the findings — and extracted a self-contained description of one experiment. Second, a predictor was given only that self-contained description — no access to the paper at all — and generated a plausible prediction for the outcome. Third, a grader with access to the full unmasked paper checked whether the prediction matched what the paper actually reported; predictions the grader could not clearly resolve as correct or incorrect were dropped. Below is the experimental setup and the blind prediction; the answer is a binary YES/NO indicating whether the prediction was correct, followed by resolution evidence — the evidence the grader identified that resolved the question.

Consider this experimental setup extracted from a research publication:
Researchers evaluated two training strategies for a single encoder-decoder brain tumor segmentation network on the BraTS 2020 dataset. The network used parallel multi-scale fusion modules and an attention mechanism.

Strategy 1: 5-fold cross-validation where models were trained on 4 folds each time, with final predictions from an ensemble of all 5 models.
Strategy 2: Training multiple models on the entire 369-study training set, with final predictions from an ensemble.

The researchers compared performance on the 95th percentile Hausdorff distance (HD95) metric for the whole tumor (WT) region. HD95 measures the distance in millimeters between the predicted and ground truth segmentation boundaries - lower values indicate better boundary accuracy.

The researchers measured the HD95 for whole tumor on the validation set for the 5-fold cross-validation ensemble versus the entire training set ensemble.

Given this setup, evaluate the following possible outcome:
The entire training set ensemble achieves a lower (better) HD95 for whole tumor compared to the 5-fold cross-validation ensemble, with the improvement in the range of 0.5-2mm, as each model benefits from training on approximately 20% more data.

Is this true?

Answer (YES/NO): NO